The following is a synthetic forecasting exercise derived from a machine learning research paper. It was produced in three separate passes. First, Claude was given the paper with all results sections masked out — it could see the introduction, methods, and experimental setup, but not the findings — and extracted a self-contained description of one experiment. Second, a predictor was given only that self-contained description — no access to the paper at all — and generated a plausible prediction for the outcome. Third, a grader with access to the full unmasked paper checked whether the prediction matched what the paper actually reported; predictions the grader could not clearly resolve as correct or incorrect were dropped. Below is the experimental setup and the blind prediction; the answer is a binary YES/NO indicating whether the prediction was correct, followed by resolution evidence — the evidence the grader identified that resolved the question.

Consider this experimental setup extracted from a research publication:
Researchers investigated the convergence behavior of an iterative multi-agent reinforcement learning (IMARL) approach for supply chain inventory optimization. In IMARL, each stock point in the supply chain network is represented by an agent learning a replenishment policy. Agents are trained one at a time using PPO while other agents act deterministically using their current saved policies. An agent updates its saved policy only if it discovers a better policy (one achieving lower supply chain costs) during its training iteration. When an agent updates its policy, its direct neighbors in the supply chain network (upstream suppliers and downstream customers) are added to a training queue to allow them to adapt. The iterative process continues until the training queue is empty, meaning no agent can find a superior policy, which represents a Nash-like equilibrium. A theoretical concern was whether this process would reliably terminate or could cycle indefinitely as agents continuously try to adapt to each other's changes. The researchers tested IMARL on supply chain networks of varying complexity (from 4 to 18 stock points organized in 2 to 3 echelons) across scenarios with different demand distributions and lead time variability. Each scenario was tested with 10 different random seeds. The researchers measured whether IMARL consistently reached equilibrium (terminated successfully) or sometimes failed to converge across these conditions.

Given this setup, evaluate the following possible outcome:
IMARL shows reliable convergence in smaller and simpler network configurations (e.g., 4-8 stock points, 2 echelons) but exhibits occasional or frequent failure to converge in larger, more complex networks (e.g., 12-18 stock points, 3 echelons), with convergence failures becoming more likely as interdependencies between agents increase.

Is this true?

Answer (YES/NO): NO